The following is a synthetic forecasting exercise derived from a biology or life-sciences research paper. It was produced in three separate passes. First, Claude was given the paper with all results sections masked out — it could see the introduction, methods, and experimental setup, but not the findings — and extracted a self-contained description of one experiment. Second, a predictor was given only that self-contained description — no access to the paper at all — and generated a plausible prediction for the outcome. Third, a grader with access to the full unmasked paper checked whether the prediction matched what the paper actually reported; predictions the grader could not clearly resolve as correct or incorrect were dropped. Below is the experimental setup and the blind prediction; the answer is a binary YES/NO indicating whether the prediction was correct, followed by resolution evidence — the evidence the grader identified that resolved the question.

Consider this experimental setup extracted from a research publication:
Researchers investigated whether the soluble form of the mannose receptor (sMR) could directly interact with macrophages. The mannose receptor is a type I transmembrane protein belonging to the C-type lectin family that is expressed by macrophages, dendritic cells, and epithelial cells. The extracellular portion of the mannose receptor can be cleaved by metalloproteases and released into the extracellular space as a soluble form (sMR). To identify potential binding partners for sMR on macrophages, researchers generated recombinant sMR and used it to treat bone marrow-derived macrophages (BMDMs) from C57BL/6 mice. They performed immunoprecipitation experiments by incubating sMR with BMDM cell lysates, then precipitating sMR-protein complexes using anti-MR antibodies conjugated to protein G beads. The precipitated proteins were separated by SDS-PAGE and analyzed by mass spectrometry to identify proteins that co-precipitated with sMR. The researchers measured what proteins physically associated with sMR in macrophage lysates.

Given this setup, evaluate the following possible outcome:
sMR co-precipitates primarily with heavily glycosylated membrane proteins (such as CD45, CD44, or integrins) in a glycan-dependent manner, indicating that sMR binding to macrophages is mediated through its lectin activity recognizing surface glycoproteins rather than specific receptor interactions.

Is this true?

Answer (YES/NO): NO